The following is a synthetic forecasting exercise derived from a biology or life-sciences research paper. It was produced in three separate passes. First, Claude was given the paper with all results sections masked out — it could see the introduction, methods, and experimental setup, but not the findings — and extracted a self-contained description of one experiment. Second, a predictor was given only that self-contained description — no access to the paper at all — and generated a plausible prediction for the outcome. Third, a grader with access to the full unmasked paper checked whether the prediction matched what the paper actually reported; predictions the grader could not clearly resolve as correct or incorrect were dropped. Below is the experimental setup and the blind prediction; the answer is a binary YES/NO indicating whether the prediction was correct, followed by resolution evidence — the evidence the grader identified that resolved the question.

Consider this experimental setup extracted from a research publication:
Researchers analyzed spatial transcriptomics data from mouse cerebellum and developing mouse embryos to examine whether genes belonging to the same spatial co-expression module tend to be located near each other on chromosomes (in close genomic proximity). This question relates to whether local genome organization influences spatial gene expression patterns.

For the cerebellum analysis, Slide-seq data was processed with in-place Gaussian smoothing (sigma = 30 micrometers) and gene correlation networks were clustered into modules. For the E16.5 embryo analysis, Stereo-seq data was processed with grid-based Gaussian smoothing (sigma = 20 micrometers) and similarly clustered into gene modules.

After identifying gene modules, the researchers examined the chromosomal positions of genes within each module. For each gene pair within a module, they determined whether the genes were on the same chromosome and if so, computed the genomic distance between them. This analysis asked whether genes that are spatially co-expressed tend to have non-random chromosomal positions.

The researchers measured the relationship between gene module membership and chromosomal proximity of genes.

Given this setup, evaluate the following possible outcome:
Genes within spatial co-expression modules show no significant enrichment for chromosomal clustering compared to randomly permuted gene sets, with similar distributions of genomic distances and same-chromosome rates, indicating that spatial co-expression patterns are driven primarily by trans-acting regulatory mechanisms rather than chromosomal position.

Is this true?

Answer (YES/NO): NO